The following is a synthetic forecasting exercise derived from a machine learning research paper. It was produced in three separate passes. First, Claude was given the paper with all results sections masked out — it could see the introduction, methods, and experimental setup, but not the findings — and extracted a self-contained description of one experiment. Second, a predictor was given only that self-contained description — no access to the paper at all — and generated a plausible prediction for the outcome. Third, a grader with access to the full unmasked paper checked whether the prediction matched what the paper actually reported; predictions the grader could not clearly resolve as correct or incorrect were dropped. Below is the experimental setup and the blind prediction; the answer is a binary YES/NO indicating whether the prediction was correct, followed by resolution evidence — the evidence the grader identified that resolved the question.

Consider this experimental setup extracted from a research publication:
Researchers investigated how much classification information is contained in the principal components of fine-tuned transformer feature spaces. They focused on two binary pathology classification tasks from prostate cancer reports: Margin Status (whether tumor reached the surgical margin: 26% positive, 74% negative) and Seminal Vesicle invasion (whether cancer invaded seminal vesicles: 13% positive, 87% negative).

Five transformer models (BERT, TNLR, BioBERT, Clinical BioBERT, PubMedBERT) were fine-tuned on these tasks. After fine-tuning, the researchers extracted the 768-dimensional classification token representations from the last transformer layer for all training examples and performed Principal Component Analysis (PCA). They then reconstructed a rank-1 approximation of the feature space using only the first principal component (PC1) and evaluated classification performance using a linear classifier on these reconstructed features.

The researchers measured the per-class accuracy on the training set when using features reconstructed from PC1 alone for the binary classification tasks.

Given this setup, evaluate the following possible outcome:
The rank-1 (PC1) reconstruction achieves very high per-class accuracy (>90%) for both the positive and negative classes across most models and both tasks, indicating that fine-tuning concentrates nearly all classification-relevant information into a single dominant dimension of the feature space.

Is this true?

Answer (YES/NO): YES